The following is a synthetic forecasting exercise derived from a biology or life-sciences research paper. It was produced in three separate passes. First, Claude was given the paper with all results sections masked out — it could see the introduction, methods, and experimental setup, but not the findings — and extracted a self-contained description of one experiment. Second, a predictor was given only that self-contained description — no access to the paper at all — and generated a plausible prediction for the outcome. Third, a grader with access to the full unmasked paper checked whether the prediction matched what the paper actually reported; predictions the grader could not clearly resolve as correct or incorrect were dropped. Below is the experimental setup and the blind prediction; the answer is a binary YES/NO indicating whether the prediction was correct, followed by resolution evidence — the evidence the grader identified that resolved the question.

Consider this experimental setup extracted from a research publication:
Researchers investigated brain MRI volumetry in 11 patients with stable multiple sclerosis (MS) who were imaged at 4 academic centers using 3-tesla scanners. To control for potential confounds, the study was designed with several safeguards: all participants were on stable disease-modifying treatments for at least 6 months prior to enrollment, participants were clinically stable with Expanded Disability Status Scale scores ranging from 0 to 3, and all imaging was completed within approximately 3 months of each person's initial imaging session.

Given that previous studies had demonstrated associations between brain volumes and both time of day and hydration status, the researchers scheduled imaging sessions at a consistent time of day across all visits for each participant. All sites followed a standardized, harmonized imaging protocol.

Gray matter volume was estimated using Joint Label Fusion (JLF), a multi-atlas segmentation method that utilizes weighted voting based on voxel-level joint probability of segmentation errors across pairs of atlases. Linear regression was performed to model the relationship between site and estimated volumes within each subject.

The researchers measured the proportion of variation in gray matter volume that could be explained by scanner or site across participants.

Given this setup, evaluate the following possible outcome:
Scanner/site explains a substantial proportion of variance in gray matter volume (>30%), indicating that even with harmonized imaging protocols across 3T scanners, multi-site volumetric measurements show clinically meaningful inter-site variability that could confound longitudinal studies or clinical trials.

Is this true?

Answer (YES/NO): YES